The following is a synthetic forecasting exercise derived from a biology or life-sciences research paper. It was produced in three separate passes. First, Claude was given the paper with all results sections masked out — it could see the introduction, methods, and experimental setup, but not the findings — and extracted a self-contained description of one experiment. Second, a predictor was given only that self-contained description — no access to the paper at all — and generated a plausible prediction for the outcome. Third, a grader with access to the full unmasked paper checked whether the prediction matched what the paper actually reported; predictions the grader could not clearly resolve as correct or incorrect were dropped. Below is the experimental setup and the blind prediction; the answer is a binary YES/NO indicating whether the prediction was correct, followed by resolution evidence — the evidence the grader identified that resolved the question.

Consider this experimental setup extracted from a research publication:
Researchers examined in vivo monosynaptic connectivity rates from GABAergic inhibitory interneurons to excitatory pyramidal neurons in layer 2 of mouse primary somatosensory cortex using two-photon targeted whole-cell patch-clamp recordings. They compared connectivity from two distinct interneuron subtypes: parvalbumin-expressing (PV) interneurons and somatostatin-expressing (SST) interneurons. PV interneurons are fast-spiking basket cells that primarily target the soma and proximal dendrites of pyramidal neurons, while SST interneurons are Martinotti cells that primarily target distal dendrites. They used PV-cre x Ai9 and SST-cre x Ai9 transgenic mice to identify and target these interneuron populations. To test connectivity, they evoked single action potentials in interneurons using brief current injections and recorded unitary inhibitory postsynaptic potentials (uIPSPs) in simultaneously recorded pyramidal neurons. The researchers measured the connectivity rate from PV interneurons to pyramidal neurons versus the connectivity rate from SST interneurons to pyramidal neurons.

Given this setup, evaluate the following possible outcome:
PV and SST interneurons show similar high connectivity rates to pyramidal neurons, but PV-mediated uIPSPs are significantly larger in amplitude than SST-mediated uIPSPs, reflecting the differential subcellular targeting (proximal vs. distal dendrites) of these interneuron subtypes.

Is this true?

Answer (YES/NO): NO